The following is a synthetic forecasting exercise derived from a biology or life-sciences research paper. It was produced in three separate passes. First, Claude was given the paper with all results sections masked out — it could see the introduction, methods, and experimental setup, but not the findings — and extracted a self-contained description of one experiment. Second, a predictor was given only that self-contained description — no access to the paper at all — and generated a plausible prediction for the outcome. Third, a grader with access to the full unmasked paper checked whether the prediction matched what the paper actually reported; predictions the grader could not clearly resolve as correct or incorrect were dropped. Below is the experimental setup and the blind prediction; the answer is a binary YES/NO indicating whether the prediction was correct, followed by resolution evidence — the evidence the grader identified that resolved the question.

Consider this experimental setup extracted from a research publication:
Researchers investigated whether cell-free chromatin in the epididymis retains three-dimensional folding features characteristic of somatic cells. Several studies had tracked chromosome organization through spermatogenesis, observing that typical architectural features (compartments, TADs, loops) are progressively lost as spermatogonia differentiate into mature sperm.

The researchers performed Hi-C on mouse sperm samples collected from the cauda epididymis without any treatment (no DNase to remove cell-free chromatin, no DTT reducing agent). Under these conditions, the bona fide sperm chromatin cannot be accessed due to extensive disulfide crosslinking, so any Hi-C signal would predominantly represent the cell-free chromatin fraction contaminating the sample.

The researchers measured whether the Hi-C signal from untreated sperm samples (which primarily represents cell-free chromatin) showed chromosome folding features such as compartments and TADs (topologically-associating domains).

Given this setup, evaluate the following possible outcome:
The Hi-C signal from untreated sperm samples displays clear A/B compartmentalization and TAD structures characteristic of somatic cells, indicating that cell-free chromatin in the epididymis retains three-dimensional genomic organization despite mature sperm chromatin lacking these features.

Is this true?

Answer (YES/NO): YES